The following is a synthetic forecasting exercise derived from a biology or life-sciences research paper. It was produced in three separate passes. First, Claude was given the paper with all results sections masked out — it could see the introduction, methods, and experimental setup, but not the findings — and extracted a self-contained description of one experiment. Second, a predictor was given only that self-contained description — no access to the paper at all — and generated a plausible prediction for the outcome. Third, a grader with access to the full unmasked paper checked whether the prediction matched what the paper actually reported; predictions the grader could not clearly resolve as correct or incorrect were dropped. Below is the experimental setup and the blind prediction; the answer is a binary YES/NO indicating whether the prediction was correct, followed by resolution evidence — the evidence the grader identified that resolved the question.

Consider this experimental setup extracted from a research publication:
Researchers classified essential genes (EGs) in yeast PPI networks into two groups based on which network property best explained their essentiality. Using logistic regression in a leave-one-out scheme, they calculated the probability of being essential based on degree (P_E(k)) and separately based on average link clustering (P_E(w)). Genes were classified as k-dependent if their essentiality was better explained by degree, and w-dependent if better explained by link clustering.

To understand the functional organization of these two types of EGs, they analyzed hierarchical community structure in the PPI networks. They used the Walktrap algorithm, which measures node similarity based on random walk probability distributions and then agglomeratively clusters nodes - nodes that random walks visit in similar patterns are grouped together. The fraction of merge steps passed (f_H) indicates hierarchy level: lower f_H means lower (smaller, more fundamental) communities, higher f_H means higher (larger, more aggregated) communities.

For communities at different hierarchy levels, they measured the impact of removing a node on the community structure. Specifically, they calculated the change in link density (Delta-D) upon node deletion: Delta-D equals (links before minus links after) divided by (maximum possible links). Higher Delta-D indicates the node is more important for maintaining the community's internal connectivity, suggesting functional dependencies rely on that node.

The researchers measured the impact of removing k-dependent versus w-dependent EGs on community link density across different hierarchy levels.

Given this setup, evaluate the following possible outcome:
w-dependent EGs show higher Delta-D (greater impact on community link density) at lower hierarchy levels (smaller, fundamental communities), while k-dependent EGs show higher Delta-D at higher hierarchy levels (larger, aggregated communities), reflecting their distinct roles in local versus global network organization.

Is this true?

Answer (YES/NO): NO